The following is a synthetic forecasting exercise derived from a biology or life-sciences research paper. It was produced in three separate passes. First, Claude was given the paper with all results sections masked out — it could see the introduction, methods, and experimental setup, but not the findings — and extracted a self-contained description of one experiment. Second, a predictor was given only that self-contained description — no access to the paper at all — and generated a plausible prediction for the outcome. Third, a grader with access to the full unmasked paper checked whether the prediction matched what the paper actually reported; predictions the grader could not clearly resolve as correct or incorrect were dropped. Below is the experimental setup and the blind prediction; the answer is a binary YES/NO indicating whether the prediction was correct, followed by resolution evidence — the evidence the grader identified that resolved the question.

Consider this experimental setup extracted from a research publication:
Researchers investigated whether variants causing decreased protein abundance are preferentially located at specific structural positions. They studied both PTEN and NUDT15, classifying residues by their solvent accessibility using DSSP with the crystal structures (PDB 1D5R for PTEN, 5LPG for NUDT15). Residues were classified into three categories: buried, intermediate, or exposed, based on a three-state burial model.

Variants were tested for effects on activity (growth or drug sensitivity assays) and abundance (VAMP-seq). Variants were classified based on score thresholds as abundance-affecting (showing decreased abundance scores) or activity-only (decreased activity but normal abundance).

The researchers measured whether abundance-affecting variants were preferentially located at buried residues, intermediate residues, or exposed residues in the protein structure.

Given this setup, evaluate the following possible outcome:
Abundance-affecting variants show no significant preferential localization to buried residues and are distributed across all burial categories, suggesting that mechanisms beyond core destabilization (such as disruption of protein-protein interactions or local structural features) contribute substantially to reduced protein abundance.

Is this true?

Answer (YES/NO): NO